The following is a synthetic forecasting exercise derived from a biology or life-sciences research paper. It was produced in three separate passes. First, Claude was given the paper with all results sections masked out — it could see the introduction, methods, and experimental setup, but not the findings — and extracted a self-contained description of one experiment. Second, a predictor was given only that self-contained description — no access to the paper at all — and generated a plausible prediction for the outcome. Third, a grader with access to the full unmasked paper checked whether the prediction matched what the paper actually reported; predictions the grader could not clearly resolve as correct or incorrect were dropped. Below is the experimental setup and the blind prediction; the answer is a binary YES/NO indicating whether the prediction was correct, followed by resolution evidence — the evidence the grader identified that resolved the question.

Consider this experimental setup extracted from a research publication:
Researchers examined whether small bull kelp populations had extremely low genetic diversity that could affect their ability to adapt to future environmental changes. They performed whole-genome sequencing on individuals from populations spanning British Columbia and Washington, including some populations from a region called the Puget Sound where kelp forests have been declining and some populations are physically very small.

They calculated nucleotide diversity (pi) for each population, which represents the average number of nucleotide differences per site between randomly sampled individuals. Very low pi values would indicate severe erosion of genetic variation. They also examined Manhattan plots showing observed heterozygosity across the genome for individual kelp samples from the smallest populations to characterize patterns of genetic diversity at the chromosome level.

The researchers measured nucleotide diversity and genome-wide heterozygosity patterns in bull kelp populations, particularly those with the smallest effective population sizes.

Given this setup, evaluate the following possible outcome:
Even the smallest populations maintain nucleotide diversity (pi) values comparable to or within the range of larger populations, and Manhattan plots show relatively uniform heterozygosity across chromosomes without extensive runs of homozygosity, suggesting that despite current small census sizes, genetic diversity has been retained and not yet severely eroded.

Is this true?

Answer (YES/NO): NO